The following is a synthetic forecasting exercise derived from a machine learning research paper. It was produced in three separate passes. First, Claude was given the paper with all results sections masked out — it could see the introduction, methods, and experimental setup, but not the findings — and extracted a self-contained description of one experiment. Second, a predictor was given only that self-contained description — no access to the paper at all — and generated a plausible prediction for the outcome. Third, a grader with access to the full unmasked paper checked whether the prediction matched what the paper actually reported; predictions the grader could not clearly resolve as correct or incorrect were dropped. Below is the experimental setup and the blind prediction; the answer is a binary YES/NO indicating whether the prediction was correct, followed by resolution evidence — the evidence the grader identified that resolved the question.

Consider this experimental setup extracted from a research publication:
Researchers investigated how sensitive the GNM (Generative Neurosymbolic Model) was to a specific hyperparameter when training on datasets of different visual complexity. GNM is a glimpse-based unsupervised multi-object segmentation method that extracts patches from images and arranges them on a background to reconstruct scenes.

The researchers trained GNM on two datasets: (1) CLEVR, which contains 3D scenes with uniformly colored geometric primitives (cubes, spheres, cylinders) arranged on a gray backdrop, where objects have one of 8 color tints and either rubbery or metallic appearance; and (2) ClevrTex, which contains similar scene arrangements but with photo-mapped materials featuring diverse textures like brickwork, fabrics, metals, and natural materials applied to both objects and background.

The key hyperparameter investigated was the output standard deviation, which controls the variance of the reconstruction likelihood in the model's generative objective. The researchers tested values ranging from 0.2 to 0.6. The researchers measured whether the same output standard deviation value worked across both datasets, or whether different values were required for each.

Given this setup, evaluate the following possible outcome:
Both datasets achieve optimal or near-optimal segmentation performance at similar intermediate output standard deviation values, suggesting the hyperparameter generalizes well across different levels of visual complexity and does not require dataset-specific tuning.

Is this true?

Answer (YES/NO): NO